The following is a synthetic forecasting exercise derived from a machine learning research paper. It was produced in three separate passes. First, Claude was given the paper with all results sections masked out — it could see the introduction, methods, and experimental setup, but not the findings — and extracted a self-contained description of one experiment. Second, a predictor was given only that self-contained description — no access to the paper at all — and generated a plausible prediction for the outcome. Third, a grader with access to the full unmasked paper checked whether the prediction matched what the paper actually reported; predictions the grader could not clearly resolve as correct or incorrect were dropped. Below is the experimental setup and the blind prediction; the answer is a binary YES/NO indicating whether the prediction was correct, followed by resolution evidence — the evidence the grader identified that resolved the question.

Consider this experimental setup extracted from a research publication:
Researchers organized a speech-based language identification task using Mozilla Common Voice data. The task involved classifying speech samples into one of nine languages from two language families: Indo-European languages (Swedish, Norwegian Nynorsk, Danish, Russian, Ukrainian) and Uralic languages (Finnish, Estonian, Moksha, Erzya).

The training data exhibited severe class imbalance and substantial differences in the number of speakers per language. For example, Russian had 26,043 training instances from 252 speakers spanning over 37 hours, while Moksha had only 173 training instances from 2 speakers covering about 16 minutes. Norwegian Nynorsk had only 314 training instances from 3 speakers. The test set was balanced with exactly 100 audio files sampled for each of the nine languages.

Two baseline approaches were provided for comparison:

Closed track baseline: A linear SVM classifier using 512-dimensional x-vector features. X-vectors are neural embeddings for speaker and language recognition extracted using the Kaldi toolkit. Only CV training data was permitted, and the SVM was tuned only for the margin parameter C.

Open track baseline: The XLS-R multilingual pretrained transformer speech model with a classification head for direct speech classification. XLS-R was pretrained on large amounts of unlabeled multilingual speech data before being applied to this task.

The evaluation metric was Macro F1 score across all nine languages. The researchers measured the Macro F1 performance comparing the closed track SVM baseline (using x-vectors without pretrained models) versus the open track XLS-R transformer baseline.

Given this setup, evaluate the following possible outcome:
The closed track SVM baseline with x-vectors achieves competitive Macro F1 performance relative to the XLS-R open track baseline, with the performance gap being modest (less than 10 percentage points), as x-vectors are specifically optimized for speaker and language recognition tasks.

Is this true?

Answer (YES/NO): NO